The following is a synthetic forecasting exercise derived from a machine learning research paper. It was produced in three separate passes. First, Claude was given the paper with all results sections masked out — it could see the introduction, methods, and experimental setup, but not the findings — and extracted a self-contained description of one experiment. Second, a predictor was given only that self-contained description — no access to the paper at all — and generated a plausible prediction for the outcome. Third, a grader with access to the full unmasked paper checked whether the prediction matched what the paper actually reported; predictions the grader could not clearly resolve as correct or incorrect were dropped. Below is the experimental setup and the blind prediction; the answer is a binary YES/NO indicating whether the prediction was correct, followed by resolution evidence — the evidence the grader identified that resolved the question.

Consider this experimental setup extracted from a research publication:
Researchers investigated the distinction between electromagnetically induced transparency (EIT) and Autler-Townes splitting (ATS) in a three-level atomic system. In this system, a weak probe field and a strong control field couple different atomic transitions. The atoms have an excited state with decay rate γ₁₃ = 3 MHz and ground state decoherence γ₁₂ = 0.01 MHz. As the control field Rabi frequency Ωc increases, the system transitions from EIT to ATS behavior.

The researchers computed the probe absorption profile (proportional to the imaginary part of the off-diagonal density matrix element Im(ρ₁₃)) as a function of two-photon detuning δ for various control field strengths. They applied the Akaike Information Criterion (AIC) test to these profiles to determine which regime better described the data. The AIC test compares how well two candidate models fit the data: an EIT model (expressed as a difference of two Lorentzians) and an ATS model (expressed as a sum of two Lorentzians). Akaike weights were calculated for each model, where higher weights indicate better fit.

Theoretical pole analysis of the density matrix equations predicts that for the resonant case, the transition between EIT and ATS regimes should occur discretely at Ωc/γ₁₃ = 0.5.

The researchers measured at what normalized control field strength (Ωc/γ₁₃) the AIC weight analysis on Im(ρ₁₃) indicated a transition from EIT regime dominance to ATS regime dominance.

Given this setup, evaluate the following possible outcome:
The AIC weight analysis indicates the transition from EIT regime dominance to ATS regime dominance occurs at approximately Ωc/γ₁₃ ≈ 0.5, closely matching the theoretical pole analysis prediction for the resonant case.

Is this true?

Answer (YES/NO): NO